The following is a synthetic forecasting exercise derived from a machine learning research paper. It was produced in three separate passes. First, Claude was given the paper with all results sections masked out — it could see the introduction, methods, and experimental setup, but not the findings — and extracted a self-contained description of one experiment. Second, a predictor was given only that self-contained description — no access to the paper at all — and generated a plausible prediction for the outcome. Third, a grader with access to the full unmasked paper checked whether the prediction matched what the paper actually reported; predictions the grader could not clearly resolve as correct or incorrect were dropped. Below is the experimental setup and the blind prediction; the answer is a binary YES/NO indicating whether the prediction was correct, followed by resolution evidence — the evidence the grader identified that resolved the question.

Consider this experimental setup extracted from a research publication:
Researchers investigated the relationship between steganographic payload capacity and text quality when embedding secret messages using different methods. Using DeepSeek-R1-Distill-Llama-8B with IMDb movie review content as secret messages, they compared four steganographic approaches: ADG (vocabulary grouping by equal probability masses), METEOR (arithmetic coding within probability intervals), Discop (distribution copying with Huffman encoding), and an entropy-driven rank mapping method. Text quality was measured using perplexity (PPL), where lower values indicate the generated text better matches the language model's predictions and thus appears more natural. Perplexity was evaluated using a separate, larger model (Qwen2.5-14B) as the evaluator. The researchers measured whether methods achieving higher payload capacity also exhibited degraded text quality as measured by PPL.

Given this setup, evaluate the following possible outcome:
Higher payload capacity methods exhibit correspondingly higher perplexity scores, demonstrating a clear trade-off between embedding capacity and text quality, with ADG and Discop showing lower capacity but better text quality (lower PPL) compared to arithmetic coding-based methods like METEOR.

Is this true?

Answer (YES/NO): NO